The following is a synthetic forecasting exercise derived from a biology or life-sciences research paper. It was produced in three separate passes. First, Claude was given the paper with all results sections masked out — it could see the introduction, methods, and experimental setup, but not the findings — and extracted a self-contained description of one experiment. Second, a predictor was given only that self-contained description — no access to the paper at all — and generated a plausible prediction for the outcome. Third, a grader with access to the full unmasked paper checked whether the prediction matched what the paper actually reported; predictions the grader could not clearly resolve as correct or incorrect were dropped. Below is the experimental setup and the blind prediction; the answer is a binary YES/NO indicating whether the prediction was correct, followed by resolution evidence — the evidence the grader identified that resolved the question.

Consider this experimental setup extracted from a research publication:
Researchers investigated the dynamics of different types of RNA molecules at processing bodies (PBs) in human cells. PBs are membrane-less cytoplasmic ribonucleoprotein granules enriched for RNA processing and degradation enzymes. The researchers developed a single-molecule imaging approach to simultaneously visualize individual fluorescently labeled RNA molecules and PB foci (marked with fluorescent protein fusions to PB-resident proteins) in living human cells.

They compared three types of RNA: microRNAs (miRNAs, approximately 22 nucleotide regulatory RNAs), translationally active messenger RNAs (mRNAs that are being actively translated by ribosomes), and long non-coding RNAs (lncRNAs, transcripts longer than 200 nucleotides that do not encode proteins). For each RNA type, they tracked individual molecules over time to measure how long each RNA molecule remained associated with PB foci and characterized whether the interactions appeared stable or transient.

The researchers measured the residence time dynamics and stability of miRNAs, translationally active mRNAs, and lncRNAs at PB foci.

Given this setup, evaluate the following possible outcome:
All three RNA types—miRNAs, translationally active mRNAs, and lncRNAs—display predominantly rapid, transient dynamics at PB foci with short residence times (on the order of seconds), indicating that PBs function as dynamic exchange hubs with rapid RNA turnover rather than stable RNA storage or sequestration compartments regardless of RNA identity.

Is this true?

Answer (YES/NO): NO